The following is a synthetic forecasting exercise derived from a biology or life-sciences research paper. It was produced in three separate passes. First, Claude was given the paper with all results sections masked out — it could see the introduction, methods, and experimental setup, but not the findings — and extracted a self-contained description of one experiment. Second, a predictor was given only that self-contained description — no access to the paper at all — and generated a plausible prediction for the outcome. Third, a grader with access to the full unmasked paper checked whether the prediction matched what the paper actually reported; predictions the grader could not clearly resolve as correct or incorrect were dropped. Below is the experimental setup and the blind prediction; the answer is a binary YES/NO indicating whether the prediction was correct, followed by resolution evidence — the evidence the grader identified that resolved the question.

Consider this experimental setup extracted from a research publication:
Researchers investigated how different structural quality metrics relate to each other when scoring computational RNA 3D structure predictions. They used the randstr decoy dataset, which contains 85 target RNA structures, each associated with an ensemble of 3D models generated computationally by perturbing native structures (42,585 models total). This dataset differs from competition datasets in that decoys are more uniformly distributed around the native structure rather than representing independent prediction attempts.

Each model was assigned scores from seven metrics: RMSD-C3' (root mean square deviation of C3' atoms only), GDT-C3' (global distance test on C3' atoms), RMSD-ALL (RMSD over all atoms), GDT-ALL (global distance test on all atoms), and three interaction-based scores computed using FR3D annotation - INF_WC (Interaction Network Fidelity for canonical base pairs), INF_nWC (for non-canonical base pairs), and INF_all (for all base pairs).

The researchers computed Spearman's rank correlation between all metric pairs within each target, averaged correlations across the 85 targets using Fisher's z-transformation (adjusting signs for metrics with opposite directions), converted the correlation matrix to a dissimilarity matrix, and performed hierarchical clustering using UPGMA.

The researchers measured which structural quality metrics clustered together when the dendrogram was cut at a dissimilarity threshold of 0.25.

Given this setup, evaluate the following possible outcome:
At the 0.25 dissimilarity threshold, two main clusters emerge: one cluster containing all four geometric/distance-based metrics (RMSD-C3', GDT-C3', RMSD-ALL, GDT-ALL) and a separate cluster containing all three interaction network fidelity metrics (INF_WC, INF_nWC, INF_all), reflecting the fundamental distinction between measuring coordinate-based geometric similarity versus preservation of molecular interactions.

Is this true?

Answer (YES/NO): NO